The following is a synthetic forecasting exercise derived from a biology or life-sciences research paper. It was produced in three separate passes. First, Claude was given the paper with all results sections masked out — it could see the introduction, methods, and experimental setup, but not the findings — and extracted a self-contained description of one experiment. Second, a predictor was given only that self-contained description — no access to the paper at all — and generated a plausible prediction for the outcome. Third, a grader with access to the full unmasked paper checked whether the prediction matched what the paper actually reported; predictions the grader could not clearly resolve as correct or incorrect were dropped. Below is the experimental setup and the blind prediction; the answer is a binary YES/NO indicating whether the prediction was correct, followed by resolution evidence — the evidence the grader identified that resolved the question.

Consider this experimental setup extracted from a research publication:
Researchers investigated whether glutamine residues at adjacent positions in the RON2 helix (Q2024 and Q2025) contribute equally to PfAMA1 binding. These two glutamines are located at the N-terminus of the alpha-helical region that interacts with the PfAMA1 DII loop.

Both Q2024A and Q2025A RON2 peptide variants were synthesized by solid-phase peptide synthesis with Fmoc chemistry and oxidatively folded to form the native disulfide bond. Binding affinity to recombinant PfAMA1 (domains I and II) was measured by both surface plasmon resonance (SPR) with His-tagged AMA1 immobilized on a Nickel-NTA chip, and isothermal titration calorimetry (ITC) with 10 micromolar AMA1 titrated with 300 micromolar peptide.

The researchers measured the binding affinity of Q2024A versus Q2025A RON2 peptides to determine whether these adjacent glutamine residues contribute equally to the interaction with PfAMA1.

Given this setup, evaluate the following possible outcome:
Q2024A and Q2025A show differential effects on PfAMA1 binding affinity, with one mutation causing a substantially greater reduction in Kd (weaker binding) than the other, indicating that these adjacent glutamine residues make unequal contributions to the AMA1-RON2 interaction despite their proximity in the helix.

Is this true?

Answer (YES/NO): NO